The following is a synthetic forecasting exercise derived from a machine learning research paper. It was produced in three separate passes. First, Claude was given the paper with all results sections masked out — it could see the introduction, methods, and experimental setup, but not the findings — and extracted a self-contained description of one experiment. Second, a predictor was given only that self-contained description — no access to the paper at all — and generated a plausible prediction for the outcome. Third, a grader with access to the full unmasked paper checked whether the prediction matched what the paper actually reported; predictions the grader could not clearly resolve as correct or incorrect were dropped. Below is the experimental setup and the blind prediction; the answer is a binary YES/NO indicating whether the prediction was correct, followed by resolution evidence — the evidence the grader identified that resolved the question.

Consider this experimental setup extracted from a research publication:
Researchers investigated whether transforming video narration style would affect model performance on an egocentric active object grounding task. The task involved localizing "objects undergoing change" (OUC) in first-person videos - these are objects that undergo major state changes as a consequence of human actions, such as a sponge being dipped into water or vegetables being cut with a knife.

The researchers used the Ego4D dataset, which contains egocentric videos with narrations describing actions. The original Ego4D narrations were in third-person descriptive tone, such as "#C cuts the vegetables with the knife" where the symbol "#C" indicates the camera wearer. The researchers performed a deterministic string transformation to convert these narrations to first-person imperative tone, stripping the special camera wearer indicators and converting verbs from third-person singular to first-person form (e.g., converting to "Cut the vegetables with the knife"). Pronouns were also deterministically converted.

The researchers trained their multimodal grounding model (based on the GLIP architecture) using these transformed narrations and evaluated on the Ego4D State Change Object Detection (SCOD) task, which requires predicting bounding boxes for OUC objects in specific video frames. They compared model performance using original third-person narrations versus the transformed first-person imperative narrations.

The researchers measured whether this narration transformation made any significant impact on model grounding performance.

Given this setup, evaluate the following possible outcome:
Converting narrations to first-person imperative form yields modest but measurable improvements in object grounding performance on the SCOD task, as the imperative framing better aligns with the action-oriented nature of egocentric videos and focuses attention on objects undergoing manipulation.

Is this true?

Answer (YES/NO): NO